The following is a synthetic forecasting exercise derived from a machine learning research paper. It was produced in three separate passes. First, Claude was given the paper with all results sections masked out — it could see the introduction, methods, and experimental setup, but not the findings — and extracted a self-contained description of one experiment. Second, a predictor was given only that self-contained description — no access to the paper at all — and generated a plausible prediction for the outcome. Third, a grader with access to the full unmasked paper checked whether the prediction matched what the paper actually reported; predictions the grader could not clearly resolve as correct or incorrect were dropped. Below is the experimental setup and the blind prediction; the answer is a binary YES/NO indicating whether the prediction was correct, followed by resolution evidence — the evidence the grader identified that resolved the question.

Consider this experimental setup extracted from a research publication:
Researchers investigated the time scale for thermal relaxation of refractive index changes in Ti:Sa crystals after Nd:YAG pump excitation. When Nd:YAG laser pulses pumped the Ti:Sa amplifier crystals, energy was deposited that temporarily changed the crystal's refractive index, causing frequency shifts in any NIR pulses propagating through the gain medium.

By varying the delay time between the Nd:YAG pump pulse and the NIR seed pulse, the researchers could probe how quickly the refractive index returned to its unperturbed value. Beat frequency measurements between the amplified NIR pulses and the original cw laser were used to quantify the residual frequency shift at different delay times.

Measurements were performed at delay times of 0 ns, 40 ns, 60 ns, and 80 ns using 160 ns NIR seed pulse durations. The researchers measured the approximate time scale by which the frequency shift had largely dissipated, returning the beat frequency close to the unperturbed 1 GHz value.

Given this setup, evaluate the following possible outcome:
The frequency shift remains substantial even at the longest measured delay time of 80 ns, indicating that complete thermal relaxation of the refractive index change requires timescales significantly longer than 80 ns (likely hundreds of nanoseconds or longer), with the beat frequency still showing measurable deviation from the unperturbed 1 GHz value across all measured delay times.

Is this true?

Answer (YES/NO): NO